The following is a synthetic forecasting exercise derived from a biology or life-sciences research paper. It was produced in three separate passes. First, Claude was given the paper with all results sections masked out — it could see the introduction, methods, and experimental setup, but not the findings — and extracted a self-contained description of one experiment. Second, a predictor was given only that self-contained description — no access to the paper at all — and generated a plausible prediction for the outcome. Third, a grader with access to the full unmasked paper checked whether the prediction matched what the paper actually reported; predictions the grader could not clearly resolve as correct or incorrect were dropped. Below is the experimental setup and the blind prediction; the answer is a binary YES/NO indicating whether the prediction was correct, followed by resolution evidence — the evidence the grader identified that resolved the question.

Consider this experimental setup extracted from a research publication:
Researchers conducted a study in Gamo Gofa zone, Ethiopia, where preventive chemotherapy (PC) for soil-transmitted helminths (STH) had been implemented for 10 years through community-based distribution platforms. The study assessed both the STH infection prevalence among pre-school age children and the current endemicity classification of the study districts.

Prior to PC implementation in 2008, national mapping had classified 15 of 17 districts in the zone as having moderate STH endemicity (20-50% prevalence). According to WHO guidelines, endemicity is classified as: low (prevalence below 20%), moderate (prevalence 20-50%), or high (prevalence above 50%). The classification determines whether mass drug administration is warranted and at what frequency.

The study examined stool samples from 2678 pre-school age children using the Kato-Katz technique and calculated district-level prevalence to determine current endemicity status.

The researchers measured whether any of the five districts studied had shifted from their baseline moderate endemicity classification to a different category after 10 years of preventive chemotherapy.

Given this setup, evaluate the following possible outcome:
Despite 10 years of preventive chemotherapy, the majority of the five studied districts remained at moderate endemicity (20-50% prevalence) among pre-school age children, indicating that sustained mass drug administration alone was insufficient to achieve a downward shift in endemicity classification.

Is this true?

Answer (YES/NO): YES